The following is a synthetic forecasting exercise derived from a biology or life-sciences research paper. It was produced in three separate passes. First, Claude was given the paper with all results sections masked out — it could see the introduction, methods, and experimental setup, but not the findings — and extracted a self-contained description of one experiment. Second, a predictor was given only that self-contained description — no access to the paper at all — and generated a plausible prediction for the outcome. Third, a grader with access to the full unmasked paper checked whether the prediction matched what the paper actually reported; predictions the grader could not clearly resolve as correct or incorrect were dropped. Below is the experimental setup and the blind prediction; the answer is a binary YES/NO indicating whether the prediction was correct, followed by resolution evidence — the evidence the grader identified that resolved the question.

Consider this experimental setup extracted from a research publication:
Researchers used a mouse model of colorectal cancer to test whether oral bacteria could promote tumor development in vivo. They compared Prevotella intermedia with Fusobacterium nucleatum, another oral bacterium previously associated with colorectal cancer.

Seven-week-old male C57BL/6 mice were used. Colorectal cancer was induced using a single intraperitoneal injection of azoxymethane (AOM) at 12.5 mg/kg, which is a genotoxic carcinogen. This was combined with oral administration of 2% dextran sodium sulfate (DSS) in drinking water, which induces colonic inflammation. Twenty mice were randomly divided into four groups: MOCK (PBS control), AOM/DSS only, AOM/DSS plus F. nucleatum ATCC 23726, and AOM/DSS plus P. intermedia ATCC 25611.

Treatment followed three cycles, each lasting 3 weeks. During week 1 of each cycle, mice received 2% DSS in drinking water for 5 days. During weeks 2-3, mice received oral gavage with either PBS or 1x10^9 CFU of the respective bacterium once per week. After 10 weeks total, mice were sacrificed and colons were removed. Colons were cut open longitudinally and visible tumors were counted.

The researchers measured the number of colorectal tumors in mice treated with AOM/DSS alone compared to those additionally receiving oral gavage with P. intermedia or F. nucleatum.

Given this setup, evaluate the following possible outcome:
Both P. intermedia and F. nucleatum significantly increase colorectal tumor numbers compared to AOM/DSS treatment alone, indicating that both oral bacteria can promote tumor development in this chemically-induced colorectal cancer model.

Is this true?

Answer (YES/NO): YES